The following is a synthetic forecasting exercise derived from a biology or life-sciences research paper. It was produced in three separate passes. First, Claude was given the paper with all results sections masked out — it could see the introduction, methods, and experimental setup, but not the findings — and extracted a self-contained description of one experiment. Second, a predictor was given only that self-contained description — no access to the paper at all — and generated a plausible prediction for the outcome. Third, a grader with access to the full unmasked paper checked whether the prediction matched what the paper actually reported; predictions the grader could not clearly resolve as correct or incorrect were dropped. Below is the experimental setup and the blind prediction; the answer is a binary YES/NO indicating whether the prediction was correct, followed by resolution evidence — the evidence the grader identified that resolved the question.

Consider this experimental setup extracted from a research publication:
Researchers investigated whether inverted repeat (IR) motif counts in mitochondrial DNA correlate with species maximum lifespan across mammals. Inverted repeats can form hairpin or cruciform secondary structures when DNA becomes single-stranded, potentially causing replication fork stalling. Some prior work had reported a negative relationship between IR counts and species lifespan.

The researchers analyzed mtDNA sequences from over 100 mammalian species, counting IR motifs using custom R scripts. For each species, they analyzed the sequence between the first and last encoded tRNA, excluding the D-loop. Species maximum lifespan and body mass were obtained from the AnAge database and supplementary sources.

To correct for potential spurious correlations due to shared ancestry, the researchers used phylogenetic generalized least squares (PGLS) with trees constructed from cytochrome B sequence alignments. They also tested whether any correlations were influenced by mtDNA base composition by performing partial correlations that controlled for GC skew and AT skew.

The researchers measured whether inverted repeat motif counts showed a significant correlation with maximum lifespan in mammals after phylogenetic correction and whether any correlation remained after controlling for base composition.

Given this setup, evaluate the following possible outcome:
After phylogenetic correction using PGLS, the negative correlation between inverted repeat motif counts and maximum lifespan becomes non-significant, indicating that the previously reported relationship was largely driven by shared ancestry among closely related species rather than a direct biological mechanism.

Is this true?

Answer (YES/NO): NO